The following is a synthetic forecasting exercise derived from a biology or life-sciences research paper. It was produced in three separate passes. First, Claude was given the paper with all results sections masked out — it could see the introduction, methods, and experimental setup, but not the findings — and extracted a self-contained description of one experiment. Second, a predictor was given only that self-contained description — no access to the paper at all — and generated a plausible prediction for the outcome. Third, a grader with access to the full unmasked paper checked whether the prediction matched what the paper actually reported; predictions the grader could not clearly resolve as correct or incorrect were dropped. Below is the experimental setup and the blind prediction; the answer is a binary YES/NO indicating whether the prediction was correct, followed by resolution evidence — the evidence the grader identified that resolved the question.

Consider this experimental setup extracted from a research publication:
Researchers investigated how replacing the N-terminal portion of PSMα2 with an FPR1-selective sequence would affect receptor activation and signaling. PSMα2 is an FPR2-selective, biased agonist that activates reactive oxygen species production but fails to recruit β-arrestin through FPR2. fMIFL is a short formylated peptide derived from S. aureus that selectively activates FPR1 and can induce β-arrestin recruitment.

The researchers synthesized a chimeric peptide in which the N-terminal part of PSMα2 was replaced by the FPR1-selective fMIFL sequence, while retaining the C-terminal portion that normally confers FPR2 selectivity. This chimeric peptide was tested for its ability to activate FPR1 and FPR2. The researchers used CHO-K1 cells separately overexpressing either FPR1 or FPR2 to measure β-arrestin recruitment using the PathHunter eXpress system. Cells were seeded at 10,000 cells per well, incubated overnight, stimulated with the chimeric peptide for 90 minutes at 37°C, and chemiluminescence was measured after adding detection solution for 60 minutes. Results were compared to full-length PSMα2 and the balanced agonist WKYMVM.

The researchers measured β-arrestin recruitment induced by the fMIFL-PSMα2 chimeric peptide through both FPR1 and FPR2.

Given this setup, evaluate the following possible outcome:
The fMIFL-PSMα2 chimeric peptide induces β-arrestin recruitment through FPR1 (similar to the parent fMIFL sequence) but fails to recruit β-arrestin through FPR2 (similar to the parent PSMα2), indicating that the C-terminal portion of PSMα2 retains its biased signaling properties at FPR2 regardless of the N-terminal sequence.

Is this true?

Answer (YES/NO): NO